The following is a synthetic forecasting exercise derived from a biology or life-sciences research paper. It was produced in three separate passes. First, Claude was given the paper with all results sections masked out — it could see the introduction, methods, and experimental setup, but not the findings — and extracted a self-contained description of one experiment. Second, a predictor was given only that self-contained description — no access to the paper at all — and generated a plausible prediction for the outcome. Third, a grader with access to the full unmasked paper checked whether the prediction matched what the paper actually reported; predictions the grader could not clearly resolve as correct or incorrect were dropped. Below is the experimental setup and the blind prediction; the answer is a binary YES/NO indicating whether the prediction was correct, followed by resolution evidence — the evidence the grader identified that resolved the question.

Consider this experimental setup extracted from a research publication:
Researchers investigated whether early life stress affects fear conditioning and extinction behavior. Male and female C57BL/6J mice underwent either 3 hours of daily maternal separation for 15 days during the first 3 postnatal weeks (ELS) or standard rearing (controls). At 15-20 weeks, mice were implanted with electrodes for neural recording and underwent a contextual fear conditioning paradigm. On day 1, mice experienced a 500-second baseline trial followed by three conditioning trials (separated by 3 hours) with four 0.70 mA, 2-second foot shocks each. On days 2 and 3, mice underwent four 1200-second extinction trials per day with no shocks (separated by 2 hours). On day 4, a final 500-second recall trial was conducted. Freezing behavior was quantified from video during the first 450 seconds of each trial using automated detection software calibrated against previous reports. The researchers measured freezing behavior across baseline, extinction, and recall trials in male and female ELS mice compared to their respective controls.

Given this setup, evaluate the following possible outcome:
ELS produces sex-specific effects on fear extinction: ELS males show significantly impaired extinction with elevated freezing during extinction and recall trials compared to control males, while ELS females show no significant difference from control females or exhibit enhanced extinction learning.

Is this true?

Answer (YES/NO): NO